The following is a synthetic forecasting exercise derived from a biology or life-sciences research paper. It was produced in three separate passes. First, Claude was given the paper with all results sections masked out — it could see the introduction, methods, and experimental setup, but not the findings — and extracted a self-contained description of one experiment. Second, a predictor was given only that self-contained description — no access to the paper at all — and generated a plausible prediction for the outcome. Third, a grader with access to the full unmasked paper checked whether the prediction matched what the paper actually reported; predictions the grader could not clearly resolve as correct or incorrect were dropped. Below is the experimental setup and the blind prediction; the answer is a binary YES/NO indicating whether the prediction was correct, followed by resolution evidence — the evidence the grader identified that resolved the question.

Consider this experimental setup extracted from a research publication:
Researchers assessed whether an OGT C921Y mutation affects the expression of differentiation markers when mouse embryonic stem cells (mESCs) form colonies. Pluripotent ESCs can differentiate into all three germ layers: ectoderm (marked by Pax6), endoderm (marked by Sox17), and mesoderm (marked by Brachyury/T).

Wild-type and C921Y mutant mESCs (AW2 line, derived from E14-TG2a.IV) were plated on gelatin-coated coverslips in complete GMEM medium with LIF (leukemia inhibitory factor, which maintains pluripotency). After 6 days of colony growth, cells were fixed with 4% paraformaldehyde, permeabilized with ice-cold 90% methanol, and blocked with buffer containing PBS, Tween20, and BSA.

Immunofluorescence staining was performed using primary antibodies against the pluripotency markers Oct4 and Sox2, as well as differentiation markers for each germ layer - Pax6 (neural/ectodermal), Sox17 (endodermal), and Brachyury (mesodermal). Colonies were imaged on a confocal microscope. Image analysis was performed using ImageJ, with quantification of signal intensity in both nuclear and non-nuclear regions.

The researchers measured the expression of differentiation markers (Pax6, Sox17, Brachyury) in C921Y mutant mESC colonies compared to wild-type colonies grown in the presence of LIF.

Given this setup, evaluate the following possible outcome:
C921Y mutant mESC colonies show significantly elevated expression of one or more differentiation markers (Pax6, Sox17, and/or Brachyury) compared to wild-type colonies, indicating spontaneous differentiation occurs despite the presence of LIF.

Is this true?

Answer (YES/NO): NO